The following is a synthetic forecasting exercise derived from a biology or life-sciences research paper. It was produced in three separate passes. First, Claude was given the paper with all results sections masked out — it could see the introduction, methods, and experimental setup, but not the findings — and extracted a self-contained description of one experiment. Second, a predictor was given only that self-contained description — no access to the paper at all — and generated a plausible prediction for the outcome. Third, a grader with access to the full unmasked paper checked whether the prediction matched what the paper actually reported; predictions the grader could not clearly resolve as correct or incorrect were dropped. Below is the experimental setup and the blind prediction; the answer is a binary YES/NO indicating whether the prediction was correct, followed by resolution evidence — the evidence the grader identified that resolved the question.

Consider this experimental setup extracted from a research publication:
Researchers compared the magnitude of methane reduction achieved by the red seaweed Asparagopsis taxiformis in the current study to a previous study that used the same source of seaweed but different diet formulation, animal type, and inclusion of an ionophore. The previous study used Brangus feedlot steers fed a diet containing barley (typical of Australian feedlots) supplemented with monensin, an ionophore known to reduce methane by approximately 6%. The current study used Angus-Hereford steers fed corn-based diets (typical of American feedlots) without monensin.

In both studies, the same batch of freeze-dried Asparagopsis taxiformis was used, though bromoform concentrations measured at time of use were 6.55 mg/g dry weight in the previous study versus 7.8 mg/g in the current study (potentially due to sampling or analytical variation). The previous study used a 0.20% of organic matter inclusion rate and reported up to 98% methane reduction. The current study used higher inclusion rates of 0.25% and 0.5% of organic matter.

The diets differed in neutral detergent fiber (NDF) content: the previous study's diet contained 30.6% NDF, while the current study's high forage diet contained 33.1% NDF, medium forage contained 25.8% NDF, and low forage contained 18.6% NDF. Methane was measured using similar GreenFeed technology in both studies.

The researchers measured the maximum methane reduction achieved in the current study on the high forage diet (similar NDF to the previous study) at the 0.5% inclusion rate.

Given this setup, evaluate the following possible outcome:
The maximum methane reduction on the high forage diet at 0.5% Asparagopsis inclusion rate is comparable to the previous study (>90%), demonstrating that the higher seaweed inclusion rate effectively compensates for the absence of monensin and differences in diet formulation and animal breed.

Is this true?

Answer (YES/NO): NO